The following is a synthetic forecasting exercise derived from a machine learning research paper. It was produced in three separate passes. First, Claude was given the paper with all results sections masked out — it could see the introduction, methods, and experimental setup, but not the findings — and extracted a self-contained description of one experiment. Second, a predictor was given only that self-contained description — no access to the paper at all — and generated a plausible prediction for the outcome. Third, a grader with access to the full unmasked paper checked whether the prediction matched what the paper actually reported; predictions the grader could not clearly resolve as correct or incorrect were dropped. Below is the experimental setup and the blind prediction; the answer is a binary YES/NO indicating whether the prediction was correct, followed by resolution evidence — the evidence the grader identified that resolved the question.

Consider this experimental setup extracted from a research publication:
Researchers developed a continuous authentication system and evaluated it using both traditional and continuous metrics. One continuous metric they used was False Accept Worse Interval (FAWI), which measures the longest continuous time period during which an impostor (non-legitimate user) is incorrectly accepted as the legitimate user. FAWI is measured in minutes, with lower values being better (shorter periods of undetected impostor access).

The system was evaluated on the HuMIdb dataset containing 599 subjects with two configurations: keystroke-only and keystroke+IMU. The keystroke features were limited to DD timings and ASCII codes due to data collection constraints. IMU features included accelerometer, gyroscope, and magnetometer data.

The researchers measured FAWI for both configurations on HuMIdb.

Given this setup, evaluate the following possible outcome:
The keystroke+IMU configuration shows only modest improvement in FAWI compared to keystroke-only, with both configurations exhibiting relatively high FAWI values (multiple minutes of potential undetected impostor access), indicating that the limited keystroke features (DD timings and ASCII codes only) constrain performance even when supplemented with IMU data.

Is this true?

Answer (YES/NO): NO